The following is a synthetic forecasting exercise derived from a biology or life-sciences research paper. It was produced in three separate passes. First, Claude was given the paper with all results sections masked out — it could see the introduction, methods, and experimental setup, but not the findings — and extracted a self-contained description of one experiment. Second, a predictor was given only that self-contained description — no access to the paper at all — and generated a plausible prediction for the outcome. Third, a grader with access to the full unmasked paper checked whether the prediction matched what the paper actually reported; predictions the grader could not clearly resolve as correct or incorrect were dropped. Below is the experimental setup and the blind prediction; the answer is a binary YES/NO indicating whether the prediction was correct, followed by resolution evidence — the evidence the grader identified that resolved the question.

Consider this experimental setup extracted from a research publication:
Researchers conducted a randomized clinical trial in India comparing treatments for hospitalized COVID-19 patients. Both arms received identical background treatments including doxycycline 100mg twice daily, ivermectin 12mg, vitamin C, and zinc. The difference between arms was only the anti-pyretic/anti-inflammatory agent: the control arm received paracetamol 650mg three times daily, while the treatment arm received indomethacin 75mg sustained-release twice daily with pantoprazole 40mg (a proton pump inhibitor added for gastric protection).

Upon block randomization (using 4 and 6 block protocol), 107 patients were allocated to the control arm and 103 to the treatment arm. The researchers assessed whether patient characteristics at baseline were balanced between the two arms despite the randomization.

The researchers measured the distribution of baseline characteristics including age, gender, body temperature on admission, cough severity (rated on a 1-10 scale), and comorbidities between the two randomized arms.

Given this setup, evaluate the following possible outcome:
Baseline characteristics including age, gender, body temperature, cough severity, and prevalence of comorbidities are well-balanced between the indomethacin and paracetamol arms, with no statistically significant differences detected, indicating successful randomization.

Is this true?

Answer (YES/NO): NO